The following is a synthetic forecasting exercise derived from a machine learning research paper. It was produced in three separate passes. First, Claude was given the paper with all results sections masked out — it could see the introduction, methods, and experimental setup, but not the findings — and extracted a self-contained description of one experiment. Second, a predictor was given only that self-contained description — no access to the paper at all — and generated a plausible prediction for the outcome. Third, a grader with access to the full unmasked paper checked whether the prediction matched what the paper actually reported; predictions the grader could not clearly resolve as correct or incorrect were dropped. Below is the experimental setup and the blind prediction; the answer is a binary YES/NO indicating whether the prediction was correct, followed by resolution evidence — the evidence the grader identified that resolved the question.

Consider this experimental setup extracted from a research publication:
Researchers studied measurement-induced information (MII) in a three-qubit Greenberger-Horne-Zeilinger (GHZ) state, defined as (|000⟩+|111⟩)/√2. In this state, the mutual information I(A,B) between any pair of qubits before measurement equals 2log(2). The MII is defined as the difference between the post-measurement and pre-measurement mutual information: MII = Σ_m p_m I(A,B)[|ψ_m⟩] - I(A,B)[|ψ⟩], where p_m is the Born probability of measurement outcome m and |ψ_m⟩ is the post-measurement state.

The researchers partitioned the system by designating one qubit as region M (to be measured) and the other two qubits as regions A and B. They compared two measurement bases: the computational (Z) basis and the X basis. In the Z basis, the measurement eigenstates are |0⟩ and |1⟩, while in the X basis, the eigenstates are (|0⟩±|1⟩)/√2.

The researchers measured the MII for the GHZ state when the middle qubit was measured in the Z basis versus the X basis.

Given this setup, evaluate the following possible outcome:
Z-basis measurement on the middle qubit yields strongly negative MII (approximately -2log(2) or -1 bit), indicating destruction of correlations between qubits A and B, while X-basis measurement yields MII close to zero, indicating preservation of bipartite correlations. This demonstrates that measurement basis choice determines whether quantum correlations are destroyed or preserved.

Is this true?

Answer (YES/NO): YES